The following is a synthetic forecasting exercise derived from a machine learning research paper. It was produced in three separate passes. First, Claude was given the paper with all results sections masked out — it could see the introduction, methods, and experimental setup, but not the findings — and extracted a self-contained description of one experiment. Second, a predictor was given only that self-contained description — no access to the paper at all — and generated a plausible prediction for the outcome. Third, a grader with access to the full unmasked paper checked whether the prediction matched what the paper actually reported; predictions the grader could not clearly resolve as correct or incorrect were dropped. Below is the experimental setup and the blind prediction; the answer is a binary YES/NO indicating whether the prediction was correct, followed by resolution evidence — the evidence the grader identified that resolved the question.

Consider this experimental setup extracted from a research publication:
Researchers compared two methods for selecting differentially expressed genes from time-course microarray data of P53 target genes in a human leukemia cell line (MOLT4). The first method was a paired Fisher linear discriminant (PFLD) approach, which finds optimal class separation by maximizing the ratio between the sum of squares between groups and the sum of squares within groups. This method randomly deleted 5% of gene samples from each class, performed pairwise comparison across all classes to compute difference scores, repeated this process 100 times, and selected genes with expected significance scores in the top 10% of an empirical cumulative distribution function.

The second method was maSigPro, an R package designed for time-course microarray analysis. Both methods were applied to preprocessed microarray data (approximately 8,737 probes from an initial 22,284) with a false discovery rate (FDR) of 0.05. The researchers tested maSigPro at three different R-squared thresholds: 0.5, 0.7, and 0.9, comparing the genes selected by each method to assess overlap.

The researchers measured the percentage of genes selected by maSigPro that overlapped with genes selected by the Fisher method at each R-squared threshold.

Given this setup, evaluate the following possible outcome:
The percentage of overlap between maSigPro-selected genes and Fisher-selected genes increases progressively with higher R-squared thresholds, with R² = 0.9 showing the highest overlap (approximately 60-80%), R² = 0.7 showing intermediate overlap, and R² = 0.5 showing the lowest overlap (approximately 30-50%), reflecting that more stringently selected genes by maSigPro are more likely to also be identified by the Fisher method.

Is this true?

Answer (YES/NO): NO